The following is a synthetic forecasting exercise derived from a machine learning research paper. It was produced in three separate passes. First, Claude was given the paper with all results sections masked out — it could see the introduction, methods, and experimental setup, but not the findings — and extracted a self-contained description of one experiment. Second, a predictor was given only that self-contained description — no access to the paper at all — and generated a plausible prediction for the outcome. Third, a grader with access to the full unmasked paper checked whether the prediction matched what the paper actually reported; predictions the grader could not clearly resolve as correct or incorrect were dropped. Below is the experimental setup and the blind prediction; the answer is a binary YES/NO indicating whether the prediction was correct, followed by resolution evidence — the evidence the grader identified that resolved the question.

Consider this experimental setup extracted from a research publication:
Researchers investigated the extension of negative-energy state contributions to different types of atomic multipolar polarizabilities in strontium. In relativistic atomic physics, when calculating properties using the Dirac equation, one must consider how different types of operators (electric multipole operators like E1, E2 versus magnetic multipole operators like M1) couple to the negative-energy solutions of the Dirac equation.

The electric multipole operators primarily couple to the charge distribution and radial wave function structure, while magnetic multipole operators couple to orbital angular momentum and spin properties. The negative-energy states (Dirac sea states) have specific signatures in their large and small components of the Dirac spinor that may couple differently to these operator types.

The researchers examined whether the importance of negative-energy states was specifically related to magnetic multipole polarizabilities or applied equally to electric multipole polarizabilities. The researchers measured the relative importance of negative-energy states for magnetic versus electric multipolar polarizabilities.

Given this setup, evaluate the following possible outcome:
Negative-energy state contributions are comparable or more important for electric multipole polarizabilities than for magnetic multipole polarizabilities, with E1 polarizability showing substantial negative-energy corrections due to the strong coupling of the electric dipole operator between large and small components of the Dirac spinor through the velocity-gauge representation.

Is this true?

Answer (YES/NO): NO